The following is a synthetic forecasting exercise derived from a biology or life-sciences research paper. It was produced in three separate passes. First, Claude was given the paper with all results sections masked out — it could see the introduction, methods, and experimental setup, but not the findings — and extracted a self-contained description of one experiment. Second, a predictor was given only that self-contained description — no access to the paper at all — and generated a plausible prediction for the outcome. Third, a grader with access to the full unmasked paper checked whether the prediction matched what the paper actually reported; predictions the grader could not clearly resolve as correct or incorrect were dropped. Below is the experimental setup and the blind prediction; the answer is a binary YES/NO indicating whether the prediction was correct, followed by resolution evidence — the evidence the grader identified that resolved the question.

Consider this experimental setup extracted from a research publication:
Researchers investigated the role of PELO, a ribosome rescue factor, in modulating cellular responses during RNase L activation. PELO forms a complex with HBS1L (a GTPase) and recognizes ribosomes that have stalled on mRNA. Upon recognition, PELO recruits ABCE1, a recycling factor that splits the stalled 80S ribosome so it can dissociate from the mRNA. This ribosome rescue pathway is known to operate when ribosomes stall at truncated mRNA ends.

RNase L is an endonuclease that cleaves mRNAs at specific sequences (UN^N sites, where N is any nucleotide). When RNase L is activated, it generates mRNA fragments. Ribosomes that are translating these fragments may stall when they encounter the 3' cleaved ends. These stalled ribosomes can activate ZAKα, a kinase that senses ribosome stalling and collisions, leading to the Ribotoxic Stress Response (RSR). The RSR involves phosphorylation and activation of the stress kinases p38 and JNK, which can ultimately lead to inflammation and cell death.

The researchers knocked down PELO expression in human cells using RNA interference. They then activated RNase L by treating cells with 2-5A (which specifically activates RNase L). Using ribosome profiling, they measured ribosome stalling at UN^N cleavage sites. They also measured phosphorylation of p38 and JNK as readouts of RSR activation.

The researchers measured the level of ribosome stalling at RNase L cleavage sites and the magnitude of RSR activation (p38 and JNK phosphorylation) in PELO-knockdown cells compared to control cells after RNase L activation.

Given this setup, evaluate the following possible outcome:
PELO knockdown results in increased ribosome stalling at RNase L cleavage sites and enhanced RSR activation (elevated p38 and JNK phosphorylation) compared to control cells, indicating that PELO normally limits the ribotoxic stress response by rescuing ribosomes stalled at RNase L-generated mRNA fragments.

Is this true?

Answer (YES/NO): YES